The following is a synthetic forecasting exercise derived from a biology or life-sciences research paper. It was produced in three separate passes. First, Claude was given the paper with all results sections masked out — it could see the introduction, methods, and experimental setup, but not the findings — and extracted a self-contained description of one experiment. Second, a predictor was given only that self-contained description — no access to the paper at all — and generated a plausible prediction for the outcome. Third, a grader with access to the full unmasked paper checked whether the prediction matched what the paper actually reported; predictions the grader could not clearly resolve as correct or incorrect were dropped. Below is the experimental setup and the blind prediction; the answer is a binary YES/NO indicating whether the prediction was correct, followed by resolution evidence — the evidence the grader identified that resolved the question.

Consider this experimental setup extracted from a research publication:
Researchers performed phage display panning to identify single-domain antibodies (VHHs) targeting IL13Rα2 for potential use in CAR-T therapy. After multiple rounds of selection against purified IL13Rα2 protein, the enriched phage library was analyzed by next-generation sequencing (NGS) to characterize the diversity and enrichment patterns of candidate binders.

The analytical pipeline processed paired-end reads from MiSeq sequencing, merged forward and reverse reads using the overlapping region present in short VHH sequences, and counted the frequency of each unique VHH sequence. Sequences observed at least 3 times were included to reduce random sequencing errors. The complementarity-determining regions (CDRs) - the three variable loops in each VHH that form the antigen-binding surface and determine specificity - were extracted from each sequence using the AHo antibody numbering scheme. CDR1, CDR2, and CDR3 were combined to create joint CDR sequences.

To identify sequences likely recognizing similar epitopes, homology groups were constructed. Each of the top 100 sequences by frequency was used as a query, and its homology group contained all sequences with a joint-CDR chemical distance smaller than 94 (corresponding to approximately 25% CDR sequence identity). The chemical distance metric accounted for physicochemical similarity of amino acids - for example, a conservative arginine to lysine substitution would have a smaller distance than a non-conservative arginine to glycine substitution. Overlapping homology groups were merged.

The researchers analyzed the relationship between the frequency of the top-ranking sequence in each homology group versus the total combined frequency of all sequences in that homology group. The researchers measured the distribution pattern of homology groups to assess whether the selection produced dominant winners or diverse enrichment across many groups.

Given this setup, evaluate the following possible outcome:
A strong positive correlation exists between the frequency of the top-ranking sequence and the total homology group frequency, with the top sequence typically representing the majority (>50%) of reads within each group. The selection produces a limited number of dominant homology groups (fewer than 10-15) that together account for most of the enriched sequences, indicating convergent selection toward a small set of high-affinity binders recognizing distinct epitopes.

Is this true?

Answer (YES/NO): NO